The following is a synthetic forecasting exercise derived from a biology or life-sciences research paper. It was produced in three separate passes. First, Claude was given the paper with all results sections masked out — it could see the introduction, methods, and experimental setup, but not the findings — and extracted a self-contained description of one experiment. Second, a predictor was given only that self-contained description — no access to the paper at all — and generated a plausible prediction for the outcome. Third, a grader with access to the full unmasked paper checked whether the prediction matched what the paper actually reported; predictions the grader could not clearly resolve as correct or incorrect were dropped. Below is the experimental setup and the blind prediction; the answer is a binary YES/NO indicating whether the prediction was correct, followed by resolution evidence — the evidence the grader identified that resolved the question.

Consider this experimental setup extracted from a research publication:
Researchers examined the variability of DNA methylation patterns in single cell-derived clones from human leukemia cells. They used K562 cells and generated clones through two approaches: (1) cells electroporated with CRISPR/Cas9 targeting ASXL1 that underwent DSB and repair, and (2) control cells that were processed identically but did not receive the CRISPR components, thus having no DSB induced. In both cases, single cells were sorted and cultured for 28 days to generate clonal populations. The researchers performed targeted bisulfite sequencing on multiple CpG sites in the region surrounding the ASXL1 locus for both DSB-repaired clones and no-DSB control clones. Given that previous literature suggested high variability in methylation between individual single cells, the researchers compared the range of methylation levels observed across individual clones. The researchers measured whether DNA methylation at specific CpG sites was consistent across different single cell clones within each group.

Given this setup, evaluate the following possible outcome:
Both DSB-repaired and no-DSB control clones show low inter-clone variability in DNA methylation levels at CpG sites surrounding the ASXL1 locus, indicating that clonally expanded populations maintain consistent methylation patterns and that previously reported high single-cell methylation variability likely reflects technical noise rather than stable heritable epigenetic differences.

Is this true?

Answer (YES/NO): NO